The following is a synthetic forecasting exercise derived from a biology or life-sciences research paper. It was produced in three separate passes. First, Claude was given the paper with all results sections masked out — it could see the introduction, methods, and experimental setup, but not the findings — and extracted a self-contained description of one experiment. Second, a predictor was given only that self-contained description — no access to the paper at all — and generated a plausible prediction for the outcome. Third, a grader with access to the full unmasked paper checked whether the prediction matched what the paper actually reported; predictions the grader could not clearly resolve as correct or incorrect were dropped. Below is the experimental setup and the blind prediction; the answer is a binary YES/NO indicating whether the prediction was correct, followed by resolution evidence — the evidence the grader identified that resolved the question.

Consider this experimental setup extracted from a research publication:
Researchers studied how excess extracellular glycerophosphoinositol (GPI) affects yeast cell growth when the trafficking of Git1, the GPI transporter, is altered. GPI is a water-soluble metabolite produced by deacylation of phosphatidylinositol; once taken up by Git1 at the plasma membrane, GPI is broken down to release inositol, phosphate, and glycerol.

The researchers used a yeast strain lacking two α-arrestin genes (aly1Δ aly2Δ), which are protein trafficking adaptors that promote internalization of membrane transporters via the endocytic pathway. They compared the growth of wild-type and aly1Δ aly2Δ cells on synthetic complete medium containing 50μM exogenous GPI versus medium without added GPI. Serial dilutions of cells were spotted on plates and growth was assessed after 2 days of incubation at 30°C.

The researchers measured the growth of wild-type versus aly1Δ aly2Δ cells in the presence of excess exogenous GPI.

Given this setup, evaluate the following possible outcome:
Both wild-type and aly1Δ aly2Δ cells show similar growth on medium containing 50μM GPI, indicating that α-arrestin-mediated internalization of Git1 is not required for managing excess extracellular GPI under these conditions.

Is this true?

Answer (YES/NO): NO